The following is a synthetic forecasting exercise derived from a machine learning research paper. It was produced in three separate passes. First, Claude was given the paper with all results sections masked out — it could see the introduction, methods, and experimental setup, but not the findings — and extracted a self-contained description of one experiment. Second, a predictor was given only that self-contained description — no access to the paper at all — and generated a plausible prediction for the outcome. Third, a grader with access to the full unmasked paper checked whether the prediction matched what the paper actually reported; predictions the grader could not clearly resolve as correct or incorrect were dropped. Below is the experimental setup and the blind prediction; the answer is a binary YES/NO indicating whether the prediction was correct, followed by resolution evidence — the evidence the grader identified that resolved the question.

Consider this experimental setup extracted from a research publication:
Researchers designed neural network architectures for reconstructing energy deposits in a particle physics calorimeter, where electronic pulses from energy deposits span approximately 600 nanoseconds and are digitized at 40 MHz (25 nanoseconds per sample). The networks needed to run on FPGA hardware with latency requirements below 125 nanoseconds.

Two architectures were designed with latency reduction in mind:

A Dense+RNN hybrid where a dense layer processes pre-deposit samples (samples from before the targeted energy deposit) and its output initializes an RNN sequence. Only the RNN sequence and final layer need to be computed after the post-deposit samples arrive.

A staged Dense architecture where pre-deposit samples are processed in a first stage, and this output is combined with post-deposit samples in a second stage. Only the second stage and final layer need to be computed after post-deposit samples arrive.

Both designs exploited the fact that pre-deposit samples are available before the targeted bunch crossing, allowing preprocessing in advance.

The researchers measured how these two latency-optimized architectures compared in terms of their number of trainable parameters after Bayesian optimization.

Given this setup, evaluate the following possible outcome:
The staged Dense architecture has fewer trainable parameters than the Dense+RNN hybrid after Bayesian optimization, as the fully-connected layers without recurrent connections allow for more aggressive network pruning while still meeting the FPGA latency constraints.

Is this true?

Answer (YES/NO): NO